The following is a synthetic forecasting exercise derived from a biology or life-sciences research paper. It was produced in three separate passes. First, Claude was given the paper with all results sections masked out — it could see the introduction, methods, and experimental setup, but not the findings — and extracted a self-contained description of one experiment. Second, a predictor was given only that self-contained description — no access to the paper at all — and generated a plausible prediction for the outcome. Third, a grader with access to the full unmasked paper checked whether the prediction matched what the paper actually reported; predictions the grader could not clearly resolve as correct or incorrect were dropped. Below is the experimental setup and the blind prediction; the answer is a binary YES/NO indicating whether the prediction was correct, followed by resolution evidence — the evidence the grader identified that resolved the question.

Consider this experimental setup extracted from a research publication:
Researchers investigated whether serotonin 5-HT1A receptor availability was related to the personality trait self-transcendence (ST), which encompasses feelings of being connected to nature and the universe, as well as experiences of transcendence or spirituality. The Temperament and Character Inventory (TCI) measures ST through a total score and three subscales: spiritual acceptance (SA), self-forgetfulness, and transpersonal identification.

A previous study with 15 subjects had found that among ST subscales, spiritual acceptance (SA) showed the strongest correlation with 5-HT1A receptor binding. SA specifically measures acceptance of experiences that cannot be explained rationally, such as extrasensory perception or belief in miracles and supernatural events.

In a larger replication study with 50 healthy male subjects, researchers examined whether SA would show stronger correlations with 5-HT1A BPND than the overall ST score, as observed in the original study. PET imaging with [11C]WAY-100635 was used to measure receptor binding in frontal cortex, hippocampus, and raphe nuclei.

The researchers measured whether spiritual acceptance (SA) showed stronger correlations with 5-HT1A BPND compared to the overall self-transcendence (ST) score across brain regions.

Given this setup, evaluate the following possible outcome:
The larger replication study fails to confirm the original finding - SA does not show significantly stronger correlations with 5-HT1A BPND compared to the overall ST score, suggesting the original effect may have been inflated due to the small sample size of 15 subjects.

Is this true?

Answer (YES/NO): YES